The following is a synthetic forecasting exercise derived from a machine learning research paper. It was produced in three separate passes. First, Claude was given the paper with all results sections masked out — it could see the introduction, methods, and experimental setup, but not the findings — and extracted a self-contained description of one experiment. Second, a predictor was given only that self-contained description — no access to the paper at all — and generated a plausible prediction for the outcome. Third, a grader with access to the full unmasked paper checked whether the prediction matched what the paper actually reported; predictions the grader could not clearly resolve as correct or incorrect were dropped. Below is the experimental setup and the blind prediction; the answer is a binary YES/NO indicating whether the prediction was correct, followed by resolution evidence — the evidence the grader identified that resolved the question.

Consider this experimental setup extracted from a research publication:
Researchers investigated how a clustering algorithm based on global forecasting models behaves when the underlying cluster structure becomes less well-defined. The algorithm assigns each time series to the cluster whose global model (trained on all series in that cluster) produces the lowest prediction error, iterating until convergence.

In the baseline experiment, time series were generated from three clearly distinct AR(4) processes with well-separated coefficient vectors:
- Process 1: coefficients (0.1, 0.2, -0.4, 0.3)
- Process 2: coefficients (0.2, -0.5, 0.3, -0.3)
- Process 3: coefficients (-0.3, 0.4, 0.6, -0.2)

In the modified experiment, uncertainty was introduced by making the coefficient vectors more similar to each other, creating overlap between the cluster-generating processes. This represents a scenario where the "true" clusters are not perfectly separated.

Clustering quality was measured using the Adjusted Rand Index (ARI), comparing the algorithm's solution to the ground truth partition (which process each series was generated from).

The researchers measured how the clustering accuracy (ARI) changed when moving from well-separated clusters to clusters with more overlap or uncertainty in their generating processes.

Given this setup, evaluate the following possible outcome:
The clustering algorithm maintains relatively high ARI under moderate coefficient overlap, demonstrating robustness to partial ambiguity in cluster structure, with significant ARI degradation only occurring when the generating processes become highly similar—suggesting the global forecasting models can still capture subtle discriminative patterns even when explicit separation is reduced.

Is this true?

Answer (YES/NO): YES